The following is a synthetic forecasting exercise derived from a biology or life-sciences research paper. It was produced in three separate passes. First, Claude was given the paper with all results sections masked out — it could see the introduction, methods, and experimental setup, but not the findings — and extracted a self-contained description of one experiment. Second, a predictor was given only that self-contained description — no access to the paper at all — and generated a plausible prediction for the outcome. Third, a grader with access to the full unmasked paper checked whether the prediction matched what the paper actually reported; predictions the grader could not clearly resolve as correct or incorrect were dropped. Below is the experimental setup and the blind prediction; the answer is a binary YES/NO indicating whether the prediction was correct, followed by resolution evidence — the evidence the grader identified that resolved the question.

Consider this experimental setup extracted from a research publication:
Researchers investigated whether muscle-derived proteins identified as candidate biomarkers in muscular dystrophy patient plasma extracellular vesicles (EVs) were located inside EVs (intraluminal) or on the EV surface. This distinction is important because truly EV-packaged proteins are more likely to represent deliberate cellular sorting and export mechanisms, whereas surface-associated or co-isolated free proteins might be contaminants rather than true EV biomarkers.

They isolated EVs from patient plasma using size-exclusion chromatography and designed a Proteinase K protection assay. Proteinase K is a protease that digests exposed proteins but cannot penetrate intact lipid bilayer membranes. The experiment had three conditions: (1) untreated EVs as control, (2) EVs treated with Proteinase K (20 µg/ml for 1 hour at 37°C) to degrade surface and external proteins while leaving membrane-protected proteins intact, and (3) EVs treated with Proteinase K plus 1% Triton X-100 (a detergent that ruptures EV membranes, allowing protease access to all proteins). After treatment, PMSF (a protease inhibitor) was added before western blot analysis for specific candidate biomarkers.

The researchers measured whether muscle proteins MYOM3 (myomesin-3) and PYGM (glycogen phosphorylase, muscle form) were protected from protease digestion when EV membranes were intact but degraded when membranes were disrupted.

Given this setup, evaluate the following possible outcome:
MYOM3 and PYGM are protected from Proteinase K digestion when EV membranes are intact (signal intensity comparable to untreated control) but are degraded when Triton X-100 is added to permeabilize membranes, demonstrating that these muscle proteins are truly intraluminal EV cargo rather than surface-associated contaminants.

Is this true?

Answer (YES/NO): NO